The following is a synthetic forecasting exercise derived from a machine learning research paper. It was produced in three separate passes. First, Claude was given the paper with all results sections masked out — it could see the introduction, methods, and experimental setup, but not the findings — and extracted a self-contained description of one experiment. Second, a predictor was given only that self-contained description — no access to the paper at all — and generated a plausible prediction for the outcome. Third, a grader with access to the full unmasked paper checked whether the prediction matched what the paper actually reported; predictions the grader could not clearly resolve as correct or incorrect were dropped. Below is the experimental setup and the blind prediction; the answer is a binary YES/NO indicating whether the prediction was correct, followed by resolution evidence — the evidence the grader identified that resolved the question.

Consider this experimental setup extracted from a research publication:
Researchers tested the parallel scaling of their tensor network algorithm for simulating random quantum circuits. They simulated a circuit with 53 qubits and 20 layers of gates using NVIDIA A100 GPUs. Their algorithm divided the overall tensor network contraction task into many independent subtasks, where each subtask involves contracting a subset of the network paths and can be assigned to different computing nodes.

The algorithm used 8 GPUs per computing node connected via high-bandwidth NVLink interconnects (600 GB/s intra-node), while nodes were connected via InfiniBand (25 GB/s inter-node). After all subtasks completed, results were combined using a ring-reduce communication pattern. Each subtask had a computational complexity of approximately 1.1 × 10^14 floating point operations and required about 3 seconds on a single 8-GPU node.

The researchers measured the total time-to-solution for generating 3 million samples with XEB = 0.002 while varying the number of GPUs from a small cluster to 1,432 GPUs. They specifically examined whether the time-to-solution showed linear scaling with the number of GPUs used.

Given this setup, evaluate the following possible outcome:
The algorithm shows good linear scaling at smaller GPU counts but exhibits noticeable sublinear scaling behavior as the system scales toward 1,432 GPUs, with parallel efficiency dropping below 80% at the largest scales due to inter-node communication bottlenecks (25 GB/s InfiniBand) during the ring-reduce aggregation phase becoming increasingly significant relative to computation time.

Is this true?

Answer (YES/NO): NO